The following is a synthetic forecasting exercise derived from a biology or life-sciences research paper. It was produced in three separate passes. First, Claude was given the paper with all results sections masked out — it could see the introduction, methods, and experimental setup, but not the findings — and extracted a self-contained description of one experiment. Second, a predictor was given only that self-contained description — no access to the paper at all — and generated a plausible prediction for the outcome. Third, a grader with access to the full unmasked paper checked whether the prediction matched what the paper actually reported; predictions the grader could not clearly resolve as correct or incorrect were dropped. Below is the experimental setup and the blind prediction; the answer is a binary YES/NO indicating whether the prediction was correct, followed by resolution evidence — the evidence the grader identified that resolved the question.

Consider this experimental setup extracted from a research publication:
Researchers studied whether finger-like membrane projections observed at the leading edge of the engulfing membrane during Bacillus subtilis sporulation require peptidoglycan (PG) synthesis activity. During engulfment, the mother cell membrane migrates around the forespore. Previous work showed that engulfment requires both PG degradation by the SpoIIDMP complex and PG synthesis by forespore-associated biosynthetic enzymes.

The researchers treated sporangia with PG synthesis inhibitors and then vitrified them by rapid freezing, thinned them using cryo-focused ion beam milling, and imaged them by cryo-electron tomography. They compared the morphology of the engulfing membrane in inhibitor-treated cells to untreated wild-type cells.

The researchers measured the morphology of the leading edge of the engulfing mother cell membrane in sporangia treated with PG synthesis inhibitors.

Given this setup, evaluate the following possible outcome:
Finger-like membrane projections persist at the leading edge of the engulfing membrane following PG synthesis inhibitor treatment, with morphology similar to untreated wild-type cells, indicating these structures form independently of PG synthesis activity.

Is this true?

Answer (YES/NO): NO